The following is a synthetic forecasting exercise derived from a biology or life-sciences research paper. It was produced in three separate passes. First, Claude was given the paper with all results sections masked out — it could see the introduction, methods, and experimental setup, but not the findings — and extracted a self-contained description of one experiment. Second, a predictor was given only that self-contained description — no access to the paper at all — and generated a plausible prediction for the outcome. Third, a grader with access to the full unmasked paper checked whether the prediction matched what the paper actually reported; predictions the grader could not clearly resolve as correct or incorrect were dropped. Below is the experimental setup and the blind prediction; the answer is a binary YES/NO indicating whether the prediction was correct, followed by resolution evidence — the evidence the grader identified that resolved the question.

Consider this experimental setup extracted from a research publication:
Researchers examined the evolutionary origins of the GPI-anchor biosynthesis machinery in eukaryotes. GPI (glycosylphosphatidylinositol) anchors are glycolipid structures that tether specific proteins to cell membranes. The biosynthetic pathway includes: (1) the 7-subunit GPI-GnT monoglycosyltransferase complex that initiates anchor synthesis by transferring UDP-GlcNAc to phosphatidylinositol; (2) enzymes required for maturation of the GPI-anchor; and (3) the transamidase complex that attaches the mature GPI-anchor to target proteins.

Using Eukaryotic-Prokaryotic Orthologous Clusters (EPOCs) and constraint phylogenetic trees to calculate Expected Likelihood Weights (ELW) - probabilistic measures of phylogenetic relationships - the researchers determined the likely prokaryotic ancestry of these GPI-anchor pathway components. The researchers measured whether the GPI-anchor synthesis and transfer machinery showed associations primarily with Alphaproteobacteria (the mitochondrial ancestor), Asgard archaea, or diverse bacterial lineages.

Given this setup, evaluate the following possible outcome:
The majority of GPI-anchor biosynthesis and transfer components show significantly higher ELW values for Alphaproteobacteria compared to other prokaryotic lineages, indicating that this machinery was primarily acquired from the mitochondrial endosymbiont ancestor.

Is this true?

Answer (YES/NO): NO